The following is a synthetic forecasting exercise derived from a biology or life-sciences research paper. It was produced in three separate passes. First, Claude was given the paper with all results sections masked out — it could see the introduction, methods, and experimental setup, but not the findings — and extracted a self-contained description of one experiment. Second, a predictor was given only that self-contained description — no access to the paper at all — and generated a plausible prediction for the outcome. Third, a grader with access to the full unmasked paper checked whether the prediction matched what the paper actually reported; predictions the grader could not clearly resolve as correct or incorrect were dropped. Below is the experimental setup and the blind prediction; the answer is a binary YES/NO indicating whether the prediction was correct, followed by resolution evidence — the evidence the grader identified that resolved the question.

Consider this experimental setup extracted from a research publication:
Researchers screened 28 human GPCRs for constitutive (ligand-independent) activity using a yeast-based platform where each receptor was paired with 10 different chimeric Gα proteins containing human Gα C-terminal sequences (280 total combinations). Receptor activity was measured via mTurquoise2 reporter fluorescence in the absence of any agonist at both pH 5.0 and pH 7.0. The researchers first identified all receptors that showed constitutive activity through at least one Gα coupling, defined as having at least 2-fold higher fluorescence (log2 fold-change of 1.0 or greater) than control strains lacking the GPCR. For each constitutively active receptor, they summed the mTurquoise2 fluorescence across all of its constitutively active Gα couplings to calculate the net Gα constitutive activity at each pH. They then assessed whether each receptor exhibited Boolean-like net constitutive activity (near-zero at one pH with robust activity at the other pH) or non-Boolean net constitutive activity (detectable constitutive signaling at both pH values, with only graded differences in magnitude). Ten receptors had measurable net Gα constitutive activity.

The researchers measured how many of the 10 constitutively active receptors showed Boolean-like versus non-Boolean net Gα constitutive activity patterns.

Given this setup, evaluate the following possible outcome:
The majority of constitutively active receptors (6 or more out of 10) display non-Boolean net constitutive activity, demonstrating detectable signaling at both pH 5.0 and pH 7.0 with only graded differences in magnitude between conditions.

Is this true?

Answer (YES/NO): NO